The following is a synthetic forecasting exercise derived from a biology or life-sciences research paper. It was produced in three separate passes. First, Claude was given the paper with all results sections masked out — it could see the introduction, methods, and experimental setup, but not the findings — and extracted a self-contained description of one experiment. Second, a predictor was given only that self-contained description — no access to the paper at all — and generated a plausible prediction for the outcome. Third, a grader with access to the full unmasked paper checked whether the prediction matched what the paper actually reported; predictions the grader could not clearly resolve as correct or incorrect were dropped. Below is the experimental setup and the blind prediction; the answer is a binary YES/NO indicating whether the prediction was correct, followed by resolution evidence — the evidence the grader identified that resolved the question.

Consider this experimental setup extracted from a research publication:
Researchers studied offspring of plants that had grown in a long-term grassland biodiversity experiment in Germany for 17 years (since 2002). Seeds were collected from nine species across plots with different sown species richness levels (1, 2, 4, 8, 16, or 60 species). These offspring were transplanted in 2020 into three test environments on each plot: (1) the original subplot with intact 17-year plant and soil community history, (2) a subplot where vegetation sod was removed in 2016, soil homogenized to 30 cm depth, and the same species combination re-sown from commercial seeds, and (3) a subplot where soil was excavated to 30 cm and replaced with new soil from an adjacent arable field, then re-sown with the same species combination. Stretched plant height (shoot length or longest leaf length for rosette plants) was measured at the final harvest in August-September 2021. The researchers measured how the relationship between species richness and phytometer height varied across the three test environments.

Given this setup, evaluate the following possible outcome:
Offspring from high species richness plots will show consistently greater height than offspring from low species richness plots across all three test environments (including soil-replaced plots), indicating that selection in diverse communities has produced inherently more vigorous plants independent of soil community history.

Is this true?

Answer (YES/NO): NO